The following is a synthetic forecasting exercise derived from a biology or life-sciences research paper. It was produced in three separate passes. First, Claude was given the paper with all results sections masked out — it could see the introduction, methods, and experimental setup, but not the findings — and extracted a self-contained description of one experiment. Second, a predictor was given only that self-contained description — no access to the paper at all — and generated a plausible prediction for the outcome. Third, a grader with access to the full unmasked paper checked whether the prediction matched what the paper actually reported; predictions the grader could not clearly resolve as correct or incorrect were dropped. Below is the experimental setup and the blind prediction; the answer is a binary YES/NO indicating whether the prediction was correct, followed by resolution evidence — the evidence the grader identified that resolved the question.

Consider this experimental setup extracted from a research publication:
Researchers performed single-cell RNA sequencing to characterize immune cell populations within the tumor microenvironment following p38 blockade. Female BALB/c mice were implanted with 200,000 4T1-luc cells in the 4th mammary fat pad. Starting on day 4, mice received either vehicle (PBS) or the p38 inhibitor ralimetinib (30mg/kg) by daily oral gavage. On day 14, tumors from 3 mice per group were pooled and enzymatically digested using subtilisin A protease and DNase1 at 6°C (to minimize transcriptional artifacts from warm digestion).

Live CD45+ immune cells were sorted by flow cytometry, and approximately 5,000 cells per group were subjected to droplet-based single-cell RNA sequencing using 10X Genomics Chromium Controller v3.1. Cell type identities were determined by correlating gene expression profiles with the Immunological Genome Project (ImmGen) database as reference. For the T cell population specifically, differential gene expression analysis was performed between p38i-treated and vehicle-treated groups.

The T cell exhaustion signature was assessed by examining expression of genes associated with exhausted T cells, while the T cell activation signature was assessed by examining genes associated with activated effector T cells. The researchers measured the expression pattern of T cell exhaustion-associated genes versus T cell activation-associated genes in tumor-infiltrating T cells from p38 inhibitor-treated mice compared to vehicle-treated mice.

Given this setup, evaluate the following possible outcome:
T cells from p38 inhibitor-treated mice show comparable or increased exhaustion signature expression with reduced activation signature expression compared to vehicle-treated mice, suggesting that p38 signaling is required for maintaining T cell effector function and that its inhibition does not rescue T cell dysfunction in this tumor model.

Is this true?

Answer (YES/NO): NO